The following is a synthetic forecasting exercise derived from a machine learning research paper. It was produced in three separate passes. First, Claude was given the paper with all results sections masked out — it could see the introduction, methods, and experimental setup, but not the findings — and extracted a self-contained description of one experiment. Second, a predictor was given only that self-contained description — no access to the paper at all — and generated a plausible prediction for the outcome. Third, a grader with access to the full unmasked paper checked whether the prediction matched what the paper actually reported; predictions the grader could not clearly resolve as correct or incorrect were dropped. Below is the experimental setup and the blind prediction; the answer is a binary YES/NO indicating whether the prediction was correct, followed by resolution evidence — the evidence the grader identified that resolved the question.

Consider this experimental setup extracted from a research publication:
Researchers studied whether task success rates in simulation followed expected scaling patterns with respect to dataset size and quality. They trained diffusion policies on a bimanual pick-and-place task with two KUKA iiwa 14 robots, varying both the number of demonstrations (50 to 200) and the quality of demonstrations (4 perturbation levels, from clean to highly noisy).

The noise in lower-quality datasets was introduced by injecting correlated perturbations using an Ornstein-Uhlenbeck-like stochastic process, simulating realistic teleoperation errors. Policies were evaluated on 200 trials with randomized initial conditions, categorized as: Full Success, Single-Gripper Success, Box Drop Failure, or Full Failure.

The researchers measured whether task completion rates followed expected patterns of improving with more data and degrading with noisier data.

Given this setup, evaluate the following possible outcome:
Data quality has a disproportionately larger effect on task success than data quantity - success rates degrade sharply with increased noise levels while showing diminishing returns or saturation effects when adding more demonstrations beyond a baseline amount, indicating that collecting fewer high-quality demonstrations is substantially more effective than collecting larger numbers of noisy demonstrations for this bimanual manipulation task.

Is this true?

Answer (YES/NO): NO